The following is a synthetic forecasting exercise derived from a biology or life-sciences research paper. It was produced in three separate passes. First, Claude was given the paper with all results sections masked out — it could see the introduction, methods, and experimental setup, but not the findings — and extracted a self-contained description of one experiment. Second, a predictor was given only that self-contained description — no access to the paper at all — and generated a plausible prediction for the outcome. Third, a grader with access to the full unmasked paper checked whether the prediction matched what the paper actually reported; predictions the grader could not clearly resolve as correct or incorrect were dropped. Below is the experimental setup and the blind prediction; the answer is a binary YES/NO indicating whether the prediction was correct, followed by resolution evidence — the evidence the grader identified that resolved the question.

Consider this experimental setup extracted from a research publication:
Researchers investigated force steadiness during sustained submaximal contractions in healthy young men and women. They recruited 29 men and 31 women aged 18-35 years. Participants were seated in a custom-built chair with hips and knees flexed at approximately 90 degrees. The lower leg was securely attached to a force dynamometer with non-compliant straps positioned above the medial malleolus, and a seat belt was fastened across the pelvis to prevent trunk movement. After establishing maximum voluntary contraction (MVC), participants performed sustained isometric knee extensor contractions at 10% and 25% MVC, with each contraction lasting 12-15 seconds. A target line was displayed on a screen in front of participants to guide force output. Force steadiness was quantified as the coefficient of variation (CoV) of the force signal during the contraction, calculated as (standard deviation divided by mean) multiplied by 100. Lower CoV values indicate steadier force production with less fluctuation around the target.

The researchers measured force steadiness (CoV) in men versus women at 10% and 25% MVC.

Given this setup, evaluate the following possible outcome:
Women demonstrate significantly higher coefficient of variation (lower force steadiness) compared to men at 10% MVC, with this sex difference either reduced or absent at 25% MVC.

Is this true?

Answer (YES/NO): NO